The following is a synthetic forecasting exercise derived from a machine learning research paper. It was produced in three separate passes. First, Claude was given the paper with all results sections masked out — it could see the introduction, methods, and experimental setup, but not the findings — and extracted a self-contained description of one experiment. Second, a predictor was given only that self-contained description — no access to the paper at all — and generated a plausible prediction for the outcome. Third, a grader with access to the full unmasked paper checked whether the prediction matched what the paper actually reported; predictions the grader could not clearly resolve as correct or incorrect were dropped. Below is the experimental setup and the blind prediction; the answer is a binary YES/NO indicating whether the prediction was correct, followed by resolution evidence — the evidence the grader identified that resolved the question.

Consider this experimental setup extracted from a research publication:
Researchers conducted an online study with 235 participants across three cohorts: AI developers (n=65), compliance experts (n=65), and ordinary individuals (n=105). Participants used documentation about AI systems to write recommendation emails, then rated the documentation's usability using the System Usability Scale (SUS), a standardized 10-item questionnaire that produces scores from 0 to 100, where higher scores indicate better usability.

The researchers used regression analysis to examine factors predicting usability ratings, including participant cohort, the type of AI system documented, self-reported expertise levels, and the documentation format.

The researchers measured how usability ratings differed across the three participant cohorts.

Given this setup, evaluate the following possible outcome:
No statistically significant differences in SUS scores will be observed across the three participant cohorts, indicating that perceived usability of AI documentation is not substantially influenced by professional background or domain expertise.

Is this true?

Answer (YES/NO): NO